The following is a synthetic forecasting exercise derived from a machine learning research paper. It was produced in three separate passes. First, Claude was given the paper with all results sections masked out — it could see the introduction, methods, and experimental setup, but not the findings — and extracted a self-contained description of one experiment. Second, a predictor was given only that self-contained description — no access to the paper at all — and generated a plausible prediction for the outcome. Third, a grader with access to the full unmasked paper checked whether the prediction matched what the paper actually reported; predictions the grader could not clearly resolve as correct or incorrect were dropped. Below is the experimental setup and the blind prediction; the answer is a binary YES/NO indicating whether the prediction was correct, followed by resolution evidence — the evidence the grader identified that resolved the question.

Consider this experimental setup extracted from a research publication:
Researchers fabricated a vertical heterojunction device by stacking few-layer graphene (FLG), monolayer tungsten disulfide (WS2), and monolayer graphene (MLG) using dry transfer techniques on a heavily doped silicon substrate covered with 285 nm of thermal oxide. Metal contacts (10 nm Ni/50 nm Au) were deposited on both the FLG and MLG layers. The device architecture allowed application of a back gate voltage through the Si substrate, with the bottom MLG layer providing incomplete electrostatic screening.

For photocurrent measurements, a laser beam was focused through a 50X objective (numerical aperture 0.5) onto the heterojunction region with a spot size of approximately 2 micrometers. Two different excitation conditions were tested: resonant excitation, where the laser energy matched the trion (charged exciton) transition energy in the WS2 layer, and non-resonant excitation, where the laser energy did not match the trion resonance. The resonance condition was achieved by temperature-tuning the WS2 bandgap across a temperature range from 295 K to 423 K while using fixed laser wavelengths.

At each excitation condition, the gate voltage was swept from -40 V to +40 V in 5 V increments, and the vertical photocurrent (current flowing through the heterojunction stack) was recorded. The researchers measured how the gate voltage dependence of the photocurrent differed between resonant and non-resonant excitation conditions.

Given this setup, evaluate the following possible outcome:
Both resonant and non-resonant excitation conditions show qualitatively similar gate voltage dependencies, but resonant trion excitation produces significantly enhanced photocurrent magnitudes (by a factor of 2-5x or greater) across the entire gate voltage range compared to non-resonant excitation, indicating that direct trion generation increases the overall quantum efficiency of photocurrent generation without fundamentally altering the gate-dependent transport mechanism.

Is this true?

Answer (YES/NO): NO